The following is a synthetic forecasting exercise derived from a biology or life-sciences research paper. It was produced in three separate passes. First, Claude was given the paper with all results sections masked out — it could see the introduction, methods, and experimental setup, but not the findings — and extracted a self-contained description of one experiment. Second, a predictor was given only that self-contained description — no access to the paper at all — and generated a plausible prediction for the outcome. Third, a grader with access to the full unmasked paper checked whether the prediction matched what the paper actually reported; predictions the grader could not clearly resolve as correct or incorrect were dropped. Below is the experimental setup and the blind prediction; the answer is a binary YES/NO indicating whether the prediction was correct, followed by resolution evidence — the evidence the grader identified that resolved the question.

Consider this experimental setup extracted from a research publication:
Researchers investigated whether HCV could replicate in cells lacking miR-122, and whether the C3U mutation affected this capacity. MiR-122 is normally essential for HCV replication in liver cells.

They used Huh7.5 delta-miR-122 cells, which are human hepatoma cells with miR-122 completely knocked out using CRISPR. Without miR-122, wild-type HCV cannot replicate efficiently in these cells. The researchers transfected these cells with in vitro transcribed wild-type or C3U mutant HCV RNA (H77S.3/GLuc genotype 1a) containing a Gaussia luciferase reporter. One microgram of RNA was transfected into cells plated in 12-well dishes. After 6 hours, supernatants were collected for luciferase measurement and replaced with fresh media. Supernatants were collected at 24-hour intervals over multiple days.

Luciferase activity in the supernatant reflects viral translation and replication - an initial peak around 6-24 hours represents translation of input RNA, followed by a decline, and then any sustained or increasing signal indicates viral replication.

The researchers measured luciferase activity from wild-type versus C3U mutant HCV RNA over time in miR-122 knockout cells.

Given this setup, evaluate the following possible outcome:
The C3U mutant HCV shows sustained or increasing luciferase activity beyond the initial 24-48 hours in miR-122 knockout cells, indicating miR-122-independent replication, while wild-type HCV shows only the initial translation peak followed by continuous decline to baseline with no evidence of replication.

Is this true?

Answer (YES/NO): NO